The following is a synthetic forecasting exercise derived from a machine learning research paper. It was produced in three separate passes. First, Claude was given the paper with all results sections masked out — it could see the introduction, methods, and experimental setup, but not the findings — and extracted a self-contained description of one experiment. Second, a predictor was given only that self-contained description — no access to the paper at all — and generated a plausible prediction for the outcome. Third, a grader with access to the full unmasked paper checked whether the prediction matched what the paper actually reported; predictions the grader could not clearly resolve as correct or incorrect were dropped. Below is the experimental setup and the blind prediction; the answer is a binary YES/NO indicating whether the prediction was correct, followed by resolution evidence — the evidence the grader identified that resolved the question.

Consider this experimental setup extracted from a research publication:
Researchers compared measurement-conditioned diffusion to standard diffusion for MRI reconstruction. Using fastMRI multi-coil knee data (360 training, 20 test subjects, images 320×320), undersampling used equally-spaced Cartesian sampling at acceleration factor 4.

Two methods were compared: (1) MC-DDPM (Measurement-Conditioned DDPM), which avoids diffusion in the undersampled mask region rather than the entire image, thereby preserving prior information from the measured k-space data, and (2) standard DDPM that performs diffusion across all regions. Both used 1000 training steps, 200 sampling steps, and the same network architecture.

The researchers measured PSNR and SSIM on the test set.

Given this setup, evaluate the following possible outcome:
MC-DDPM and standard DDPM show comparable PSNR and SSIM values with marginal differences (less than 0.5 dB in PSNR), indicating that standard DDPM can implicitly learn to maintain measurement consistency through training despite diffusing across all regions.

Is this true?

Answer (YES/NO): NO